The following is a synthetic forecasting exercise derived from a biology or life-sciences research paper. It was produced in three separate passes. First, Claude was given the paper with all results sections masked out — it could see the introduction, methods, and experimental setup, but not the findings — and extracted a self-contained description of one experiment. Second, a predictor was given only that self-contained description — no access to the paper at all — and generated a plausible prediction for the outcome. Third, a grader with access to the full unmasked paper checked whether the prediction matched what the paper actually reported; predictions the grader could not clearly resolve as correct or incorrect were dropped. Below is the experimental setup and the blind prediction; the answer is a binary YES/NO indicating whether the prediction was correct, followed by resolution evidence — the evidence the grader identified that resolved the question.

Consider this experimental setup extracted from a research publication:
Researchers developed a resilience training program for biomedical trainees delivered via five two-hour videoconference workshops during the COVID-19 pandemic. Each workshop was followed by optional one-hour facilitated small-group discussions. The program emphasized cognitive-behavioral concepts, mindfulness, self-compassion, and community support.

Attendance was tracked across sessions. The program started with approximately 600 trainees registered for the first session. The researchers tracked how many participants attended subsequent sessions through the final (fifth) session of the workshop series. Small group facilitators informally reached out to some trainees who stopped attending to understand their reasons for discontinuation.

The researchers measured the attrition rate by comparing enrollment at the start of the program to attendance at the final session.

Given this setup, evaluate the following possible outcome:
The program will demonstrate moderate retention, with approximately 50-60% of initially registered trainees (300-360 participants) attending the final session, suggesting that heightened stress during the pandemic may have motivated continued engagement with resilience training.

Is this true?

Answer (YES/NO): NO